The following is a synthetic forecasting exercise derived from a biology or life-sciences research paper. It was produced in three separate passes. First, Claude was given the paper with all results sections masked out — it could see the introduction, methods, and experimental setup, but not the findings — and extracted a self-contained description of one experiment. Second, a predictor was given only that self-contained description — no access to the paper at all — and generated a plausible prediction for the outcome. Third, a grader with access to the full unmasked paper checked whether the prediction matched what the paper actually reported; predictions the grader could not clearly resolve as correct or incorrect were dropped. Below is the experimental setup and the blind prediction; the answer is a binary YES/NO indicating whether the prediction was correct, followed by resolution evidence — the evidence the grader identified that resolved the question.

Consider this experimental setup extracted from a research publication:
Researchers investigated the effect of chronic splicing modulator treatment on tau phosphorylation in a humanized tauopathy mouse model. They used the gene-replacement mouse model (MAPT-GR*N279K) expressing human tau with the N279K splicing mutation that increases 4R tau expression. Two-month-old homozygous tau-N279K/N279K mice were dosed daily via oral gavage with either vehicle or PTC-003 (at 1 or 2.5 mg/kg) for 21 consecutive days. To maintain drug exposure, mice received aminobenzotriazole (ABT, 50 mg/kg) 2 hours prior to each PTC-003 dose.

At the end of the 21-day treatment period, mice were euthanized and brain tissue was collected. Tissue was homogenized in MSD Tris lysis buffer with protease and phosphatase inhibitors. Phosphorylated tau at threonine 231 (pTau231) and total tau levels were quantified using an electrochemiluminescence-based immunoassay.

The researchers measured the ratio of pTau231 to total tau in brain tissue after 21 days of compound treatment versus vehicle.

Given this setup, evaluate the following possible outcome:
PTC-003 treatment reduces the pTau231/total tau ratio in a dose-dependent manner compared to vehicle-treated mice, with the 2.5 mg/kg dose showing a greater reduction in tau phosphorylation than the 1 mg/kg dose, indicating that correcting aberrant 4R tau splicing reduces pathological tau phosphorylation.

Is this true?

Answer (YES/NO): YES